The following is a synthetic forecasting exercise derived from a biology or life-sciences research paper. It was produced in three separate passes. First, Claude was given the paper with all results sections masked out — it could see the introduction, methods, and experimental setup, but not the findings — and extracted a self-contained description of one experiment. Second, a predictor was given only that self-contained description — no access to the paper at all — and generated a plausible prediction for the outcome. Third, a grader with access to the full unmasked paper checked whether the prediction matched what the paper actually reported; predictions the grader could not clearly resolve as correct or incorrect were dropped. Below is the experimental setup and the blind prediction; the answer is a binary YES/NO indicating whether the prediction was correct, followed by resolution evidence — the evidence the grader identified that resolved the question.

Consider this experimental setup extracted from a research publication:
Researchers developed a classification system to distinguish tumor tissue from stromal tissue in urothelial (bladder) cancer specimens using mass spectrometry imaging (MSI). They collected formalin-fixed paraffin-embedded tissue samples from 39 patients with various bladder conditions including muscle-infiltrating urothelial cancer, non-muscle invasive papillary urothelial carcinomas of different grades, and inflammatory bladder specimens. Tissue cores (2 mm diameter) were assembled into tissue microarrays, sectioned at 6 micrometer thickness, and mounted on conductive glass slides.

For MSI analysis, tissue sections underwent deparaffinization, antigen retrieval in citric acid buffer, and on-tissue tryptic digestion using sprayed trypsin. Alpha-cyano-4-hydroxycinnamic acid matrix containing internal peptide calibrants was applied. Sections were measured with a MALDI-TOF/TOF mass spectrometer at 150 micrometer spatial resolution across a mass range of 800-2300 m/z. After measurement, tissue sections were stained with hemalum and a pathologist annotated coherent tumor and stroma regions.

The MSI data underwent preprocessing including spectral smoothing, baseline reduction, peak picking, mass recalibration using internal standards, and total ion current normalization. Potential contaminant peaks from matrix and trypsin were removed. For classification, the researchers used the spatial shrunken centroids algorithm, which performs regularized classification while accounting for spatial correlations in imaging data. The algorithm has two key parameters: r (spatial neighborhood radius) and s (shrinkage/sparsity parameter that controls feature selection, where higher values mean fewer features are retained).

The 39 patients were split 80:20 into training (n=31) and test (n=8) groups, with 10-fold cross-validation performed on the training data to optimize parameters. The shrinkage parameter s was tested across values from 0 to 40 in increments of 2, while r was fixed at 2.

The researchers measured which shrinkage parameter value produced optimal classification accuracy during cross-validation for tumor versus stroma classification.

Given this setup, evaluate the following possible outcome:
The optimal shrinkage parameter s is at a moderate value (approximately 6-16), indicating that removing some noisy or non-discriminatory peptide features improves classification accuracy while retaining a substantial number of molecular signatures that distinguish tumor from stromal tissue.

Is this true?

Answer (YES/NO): NO